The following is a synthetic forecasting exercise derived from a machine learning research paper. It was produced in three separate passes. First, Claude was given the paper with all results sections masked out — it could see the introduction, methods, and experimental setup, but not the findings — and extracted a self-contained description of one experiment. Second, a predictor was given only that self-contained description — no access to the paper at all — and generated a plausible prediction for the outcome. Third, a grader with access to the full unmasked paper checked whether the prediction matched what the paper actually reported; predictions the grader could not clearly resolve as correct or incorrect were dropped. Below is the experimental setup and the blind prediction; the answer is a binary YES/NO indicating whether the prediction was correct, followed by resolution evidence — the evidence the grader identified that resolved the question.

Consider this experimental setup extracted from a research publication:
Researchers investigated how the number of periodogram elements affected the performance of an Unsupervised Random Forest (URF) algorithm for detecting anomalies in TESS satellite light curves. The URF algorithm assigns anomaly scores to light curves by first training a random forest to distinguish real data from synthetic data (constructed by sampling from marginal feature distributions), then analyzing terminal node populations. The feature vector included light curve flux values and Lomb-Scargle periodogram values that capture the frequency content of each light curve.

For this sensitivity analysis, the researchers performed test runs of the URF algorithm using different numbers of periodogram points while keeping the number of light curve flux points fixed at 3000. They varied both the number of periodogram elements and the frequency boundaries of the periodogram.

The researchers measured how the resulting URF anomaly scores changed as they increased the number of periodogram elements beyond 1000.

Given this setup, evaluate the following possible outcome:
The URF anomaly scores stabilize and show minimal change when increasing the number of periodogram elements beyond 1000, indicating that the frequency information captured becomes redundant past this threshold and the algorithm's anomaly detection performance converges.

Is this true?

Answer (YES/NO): YES